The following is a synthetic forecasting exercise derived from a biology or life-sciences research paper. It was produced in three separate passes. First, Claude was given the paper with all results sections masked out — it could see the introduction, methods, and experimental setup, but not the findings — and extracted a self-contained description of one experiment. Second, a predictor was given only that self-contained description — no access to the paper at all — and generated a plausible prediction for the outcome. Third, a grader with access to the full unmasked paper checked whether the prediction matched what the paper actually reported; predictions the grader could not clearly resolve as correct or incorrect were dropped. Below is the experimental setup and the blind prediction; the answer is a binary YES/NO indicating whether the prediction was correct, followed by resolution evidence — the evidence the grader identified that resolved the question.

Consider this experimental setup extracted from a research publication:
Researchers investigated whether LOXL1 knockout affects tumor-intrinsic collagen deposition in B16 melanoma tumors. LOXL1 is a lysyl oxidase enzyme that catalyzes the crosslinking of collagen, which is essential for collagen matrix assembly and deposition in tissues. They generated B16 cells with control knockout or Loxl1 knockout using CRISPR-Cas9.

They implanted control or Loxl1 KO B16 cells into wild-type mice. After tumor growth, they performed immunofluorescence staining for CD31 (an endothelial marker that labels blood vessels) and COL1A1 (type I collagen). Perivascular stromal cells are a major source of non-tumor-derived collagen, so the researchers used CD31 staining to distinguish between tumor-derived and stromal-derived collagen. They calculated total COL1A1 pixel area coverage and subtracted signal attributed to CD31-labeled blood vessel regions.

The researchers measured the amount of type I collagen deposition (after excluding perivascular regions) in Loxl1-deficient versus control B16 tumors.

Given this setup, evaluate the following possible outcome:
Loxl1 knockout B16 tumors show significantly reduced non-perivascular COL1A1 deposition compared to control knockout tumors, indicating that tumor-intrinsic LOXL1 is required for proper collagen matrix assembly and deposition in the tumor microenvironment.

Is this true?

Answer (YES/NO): YES